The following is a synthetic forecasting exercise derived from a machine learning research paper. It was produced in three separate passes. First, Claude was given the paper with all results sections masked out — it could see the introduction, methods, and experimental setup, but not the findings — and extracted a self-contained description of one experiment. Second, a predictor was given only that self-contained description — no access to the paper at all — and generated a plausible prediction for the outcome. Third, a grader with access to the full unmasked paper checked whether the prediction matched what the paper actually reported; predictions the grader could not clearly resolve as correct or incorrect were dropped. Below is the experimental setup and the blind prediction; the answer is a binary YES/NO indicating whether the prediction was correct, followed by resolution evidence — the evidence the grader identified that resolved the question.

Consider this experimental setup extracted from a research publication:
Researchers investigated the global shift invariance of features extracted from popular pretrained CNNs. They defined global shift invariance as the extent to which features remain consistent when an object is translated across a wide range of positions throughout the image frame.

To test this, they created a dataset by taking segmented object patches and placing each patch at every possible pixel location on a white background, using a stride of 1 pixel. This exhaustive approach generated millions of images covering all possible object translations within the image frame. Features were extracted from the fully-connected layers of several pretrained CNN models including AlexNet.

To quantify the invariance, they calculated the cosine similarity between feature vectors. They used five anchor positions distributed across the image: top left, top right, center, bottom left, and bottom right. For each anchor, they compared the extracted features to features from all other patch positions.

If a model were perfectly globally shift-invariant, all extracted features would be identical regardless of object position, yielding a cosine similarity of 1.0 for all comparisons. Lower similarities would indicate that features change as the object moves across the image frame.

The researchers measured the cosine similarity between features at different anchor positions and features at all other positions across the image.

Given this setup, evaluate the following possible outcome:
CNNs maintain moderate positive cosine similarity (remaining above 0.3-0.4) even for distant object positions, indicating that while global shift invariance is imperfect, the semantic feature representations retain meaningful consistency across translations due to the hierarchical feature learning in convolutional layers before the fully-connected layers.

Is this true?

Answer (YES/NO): YES